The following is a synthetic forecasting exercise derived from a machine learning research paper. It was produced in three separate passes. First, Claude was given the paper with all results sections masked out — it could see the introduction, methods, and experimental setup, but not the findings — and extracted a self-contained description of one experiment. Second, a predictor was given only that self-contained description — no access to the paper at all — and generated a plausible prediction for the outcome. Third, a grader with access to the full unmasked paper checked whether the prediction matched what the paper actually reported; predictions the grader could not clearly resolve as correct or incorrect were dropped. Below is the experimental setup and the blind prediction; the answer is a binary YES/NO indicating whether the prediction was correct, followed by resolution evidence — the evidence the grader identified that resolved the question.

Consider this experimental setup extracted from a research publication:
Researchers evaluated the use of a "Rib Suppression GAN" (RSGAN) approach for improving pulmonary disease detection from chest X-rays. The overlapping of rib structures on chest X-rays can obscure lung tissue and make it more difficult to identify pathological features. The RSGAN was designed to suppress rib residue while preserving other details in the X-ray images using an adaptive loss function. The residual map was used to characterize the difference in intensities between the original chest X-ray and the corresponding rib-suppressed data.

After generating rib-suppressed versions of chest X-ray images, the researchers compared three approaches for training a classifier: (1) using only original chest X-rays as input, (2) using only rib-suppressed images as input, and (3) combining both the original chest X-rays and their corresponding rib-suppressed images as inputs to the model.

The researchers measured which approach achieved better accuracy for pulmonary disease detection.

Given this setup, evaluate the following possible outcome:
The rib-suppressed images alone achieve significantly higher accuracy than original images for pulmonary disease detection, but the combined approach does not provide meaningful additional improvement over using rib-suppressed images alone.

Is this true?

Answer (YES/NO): NO